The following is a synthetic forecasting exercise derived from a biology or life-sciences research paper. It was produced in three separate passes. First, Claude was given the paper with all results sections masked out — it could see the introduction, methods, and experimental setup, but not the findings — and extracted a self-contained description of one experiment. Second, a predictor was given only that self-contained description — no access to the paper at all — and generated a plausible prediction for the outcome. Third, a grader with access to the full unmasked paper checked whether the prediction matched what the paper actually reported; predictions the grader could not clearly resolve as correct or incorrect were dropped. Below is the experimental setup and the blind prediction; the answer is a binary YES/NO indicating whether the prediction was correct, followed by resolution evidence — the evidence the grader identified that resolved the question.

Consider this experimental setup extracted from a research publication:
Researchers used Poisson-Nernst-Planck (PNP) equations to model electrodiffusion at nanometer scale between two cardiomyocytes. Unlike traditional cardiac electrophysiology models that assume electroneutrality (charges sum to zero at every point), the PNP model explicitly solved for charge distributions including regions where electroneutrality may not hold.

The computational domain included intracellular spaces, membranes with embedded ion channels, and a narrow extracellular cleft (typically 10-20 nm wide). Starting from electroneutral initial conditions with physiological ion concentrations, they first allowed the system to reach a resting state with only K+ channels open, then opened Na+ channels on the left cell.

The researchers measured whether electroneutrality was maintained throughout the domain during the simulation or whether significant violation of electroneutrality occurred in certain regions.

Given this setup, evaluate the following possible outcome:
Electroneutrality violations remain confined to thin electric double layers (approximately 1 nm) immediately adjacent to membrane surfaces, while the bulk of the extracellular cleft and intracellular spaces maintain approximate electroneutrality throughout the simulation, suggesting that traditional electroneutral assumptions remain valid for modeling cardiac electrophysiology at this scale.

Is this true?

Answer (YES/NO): NO